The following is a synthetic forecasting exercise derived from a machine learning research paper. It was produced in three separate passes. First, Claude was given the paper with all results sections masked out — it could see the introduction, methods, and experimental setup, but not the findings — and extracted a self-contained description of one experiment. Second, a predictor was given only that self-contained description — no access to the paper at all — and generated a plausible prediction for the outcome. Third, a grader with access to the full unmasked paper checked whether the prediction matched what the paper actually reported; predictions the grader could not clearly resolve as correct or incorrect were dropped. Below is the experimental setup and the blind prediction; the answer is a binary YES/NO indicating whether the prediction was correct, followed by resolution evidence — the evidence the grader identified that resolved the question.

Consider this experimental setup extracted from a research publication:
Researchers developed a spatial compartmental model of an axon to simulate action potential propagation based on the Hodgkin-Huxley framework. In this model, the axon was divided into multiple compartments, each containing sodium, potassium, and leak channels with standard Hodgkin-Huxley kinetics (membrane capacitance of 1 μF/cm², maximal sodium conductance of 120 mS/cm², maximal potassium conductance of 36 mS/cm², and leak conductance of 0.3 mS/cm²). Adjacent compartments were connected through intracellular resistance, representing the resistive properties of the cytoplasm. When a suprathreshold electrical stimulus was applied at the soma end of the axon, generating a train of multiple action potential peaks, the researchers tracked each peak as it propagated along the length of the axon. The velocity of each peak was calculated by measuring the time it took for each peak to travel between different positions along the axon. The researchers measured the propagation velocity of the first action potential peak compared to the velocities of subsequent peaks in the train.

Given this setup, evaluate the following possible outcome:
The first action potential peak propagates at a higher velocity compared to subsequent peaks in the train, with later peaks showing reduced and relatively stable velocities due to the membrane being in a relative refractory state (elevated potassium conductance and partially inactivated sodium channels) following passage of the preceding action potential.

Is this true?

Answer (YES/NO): NO